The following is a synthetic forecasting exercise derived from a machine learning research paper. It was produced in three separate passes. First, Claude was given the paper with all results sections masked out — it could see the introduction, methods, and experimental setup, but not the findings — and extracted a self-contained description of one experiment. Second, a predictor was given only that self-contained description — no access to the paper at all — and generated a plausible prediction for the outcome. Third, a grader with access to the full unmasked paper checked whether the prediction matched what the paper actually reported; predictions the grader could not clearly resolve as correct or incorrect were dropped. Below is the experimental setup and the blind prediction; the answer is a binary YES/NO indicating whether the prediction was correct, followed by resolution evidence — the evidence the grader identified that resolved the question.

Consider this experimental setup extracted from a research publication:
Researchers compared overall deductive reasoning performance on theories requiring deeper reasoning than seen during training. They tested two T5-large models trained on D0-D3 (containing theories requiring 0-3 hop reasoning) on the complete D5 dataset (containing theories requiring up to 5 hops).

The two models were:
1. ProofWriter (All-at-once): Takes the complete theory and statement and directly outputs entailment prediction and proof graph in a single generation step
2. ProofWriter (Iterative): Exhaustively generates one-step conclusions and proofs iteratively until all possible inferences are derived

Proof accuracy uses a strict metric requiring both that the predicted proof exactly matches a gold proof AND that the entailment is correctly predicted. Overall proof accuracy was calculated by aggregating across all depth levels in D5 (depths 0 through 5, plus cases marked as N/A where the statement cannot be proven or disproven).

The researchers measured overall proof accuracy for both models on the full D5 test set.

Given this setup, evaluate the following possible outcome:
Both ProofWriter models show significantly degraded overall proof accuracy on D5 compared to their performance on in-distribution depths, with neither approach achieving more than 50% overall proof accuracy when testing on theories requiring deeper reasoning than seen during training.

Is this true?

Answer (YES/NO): NO